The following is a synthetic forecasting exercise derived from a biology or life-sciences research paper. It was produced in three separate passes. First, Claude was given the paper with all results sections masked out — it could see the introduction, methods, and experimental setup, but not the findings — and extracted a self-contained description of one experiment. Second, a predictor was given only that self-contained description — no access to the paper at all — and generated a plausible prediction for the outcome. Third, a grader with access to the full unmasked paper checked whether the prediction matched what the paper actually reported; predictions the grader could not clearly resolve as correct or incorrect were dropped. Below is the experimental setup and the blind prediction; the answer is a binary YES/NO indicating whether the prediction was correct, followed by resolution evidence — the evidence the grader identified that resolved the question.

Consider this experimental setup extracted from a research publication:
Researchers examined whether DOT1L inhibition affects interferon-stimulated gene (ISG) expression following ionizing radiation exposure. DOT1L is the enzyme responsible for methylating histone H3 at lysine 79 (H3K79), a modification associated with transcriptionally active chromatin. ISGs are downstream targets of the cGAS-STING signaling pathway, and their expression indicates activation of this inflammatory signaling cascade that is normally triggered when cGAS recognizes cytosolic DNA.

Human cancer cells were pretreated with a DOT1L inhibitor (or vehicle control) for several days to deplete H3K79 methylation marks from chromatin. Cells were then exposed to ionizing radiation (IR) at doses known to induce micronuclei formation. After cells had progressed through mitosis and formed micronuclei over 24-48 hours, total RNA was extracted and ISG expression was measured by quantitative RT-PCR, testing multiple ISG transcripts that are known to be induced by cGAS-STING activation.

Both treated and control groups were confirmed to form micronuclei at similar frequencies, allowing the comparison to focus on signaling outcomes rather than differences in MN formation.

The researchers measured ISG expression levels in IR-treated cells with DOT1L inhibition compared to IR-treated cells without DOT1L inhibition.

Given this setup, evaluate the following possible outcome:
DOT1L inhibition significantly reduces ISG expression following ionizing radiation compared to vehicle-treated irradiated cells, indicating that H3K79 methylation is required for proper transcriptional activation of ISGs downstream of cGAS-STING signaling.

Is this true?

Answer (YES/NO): NO